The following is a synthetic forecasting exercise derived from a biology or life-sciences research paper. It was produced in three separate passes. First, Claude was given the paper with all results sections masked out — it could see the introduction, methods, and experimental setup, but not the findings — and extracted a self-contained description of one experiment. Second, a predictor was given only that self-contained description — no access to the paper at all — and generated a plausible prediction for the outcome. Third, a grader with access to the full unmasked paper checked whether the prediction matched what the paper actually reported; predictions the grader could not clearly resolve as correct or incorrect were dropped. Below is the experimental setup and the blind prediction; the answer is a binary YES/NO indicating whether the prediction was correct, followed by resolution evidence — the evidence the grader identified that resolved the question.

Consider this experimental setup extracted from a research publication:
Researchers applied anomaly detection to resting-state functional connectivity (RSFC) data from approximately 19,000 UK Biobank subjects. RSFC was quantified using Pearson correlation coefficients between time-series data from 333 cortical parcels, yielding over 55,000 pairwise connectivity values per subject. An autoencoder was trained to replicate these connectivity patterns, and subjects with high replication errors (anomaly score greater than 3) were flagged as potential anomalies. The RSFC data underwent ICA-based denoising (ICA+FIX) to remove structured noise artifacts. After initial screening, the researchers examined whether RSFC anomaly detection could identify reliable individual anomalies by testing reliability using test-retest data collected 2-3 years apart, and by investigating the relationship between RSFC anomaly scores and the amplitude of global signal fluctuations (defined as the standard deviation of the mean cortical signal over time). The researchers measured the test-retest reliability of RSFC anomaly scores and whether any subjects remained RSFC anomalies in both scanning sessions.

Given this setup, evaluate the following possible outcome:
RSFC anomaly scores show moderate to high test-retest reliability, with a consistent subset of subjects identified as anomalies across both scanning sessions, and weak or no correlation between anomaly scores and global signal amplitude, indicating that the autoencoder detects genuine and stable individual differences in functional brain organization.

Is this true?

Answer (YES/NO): NO